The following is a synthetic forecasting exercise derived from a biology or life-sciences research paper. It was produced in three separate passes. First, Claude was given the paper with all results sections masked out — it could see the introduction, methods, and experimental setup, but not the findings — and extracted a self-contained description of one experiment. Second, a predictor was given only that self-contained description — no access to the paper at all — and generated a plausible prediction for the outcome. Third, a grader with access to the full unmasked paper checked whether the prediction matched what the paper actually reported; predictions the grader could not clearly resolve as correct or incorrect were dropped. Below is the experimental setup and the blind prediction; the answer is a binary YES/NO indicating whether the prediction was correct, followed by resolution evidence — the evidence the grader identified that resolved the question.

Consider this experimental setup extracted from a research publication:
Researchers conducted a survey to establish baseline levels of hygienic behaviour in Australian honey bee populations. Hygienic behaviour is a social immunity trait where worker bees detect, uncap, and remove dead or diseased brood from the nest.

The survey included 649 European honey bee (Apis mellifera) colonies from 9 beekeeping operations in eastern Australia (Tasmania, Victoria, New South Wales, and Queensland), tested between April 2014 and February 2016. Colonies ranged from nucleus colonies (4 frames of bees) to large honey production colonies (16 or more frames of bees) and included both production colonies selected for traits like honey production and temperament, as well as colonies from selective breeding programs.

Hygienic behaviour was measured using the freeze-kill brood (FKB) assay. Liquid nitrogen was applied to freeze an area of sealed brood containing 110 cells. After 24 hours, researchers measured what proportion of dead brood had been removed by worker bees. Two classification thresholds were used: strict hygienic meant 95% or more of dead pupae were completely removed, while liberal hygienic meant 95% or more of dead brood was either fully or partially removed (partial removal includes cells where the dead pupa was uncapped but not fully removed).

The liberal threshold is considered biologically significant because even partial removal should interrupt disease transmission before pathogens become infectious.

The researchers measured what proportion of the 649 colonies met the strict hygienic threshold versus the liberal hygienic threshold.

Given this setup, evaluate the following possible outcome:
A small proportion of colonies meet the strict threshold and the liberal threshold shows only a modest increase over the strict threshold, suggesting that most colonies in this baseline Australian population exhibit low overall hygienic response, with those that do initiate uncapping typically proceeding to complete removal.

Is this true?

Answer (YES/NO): NO